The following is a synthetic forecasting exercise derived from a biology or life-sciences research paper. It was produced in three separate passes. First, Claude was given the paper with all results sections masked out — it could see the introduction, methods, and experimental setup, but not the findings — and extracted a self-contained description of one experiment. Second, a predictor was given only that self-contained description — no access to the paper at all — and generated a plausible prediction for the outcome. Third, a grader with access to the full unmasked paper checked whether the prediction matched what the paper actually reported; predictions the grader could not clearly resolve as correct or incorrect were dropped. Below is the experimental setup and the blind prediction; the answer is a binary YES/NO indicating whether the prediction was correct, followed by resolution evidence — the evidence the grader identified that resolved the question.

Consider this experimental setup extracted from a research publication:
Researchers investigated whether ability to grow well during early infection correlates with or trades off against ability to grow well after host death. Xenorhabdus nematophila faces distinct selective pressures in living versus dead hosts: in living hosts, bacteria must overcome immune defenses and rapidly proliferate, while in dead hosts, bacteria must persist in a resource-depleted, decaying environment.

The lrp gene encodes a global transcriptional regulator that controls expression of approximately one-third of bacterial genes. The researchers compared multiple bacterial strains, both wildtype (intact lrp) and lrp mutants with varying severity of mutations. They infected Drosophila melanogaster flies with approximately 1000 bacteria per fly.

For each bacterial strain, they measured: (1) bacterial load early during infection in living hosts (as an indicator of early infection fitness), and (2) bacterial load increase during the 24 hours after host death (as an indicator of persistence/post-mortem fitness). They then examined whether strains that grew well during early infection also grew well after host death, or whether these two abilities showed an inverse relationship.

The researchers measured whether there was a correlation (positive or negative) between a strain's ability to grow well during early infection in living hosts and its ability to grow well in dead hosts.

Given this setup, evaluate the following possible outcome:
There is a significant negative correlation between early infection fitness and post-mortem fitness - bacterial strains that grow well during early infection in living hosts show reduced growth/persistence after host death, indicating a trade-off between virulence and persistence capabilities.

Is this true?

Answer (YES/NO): NO